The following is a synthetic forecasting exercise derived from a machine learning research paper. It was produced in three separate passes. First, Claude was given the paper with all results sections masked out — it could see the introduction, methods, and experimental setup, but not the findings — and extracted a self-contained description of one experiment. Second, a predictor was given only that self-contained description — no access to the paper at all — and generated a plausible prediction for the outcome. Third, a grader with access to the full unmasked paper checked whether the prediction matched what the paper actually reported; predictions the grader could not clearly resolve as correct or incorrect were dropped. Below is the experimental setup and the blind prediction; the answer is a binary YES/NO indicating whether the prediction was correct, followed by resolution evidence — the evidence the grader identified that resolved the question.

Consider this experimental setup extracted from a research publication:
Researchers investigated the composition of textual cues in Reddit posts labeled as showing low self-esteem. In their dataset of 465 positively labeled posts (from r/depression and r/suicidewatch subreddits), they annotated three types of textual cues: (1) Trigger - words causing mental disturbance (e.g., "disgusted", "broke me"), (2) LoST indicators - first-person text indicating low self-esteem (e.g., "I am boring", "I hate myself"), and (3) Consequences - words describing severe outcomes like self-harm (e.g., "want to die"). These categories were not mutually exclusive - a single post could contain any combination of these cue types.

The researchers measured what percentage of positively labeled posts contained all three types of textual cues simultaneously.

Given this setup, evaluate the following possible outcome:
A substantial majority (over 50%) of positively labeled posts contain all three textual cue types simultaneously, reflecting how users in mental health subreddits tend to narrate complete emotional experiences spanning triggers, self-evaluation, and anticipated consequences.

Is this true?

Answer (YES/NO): NO